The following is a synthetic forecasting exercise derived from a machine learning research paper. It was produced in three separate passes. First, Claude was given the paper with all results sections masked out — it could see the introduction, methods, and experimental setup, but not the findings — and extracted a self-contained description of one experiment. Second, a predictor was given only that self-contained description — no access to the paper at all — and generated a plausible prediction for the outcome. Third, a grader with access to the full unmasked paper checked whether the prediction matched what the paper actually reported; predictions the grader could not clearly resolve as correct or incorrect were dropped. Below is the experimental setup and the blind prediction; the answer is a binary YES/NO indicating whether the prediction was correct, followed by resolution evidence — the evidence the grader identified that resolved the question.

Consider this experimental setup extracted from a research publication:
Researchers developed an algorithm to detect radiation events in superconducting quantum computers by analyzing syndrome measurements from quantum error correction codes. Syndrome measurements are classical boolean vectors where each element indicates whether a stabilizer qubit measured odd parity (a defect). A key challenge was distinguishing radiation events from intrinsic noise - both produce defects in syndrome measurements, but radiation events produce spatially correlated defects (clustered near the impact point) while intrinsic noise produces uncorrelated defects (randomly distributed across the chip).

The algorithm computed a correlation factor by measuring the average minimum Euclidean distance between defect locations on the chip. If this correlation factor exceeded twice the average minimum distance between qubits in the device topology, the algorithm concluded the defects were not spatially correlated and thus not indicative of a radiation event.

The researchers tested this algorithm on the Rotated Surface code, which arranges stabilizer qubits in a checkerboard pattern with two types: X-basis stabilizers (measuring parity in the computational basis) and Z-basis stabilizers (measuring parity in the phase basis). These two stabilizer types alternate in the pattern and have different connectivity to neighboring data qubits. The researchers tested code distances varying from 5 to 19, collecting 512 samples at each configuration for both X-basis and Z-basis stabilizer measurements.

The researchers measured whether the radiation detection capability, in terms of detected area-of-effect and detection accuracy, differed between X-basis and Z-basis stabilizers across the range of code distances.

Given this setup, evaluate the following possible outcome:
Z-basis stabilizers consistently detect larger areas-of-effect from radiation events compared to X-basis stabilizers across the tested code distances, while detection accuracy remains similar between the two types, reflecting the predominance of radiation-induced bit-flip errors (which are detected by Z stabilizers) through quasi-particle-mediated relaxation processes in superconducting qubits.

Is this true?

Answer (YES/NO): NO